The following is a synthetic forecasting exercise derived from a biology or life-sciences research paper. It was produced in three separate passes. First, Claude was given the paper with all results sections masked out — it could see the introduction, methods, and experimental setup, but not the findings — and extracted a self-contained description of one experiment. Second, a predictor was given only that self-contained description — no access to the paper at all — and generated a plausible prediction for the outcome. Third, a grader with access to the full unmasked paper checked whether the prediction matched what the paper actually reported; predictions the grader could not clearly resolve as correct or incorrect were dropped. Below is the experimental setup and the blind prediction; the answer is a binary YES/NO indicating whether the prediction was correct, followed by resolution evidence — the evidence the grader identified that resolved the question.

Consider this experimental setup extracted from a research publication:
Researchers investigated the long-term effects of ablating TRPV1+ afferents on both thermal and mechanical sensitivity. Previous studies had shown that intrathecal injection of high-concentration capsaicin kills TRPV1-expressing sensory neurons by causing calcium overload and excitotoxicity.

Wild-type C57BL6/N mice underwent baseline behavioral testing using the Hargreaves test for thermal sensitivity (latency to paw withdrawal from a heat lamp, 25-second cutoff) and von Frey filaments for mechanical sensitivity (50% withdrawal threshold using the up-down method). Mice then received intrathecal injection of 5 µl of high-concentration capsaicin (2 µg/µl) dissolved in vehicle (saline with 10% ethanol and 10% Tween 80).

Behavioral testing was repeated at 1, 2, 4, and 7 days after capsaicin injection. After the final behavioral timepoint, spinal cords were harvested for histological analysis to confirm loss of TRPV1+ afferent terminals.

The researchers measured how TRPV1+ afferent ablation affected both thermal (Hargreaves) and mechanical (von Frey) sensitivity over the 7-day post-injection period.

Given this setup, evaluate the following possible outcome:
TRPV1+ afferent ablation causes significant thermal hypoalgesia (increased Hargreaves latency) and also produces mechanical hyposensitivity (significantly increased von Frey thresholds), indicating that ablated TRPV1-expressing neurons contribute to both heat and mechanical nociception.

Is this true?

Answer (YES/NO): NO